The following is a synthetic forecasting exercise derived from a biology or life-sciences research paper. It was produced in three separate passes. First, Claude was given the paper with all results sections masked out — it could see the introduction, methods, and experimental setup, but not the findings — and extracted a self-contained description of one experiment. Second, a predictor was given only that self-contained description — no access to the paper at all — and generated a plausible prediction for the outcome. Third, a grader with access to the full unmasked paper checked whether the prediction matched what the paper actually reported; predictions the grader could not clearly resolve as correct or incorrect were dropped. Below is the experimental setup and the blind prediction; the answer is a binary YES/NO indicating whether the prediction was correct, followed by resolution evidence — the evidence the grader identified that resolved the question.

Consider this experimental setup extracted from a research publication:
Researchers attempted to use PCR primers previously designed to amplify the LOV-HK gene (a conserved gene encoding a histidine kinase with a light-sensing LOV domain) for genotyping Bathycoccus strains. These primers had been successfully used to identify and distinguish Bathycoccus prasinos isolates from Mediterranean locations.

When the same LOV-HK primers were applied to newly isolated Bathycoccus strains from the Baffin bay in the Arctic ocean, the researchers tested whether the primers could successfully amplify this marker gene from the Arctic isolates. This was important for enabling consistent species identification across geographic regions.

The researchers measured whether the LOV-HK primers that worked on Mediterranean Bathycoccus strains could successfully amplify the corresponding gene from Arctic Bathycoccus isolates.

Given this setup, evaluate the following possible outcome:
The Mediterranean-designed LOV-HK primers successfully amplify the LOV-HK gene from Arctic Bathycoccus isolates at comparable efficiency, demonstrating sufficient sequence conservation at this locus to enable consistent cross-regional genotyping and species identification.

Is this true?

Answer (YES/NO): NO